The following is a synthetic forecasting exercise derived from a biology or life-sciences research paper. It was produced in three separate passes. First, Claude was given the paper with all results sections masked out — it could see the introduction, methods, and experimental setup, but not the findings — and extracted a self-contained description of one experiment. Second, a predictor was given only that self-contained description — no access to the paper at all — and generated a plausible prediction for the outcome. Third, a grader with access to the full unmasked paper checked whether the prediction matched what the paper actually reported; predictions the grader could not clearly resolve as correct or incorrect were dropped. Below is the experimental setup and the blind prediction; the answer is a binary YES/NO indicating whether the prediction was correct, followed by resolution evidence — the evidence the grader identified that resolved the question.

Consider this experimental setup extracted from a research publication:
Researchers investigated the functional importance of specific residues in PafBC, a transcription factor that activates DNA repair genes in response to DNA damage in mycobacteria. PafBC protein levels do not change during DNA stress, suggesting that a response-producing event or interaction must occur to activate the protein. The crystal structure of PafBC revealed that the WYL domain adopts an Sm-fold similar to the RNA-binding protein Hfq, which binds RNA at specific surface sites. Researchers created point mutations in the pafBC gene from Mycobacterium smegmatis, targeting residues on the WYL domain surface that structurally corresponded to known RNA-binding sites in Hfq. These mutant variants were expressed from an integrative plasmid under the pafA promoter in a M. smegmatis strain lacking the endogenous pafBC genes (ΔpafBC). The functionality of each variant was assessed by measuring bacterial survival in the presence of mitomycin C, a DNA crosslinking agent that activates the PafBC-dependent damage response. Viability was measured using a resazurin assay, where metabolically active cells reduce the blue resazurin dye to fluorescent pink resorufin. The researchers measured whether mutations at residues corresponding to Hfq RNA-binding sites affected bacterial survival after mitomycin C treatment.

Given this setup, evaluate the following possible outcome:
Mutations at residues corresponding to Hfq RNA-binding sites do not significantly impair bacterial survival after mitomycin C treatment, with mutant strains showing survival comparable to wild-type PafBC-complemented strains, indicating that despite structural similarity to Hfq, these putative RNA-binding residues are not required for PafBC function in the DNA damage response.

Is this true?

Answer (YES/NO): NO